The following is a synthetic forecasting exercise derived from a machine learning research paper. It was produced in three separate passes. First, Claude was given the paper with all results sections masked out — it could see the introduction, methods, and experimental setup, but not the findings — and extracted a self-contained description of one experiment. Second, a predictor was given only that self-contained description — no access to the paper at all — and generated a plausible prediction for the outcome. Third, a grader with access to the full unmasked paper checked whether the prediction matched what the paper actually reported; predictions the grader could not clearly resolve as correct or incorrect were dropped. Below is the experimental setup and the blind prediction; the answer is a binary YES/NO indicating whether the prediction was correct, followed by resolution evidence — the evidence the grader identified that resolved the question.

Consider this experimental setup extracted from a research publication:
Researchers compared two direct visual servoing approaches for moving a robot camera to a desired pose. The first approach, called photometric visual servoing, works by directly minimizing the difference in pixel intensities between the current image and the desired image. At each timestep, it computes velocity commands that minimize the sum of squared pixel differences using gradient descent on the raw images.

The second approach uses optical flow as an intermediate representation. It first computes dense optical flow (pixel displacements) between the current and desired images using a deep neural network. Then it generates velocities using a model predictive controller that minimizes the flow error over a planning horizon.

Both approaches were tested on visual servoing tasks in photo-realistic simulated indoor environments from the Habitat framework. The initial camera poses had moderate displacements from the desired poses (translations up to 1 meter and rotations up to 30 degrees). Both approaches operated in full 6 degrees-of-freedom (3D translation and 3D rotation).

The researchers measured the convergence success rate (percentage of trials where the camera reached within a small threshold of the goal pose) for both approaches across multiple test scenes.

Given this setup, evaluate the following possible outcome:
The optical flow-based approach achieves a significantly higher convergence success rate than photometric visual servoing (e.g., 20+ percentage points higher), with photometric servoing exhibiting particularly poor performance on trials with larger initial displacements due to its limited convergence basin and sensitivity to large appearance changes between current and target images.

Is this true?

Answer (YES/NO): YES